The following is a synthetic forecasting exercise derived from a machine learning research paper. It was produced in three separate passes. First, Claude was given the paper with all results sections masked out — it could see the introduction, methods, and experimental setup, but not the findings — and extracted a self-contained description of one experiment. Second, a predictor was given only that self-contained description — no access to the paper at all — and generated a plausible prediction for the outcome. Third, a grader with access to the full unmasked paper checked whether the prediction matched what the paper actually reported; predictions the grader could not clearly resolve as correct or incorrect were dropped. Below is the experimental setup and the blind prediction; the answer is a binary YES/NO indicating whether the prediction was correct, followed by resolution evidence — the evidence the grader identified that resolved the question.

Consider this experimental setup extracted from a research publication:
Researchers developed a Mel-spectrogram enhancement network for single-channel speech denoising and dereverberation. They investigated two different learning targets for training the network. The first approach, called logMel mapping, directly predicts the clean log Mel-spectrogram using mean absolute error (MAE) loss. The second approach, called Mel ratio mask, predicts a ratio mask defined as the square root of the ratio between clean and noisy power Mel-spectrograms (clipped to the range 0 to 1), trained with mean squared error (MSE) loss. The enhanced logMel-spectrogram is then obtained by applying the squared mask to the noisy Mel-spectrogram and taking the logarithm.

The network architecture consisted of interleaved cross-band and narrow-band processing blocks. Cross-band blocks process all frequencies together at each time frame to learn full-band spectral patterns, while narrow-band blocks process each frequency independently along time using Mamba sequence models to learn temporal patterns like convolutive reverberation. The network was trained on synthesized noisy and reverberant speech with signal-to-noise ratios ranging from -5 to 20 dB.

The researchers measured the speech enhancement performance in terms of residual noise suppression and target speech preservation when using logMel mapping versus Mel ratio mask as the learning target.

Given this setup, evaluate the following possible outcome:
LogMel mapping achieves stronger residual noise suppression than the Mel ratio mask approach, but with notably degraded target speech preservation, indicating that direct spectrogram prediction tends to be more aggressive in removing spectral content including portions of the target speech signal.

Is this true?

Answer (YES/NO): YES